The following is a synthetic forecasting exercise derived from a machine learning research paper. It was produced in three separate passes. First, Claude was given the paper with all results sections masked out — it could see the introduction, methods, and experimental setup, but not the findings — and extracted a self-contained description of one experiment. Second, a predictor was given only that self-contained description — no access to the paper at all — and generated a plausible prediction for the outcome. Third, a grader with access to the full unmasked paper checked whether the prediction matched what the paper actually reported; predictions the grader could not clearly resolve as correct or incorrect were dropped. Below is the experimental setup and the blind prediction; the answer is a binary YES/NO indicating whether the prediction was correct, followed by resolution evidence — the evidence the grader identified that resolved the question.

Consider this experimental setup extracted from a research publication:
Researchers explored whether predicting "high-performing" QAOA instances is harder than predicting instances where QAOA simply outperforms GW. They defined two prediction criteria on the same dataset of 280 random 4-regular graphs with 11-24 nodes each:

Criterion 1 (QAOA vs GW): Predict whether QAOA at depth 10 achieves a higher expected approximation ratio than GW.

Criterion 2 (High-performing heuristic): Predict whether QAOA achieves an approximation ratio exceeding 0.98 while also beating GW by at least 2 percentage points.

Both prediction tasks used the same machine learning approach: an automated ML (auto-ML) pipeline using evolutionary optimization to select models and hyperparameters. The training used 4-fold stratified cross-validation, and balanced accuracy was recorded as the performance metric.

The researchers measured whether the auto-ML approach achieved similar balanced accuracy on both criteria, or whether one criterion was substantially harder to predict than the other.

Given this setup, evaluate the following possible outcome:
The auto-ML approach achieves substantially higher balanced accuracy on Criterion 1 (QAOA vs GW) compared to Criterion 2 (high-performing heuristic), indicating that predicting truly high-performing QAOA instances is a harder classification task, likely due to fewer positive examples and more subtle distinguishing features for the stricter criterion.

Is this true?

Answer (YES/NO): YES